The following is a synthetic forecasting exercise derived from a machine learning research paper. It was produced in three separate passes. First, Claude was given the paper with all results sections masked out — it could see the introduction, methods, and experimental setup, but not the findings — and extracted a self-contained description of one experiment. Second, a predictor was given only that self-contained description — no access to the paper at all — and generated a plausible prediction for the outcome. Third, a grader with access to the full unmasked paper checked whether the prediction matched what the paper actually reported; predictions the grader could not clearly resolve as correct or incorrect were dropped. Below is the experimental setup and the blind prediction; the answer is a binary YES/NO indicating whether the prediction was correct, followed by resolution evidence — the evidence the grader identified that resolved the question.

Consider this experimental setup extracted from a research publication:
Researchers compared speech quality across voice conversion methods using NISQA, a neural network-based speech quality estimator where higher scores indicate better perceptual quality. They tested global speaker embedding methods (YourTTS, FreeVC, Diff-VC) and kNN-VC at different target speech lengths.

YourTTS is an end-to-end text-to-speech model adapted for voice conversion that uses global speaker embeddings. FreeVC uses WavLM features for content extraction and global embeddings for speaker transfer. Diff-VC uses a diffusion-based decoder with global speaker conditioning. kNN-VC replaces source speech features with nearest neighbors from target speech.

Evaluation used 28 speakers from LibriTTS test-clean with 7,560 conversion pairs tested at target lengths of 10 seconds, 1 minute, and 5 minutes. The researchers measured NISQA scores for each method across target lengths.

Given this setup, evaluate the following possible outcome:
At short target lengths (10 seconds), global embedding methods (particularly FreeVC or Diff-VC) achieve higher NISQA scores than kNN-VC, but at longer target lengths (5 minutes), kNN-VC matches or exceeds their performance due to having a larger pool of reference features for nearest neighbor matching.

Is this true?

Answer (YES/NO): NO